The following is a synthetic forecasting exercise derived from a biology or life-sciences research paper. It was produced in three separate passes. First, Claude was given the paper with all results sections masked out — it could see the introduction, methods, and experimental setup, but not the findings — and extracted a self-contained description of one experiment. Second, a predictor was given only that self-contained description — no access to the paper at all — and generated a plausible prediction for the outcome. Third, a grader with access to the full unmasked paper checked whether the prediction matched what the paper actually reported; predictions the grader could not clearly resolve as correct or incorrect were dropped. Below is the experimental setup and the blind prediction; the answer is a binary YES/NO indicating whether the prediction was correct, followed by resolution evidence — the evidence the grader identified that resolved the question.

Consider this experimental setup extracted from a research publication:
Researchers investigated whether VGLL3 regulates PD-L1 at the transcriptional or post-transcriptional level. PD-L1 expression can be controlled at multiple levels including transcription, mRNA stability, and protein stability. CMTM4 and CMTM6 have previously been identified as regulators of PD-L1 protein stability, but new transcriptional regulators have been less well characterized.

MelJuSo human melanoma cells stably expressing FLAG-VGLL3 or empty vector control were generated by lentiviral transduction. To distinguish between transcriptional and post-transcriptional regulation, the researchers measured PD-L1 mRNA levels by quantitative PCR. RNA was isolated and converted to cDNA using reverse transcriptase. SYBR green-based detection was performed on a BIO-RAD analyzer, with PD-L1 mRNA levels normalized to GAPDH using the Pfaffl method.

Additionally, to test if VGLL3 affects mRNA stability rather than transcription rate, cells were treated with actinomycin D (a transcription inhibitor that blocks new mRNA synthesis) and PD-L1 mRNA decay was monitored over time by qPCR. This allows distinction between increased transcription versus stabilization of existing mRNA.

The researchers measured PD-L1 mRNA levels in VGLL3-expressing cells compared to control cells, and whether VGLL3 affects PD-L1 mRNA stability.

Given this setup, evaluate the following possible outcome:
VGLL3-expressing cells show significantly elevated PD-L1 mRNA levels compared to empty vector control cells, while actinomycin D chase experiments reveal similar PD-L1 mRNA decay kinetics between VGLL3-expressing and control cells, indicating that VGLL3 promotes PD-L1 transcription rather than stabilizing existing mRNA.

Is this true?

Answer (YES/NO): YES